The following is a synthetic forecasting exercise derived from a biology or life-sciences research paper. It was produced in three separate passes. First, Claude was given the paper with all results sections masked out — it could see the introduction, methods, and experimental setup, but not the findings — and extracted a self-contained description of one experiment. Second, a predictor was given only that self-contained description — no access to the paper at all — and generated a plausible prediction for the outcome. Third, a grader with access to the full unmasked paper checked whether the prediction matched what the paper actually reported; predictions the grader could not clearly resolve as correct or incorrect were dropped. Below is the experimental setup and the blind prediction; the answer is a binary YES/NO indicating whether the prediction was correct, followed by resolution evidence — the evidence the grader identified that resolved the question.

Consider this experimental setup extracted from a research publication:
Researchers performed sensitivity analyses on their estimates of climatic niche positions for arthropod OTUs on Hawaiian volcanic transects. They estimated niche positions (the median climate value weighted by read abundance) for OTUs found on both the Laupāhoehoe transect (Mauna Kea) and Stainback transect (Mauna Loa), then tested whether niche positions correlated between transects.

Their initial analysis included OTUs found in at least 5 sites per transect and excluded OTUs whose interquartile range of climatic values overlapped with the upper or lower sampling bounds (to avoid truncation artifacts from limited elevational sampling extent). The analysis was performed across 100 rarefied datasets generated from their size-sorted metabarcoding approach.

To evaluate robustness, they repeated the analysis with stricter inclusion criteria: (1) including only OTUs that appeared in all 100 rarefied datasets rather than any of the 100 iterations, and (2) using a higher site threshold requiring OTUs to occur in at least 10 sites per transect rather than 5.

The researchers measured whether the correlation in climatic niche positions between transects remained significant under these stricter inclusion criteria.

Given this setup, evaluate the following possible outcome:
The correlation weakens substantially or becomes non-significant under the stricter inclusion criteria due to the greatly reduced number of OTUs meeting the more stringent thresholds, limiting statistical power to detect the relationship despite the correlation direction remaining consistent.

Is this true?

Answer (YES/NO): NO